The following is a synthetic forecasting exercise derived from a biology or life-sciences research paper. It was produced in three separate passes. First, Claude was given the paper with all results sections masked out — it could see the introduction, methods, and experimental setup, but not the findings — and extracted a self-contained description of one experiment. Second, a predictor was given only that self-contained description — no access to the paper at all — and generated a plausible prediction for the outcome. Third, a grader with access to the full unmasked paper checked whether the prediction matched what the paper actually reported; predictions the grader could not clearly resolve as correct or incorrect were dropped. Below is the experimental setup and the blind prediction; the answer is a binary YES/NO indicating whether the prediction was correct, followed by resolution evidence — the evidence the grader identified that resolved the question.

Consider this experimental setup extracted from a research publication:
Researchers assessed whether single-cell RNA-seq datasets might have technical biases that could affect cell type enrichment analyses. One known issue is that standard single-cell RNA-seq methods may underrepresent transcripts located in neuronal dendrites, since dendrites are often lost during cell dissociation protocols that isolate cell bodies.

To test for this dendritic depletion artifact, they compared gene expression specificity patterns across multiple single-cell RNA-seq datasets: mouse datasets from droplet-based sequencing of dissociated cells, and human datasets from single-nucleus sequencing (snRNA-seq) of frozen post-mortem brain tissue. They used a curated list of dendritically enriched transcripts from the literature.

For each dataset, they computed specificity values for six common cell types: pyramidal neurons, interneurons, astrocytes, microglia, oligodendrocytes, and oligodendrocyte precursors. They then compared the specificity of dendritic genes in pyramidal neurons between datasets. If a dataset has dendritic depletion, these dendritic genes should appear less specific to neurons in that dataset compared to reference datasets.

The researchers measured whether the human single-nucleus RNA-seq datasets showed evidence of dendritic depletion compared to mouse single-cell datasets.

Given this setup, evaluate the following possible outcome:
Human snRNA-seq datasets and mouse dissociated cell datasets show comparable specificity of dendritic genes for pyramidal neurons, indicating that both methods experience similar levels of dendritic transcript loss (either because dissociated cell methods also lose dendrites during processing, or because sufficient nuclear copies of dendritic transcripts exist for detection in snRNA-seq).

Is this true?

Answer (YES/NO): NO